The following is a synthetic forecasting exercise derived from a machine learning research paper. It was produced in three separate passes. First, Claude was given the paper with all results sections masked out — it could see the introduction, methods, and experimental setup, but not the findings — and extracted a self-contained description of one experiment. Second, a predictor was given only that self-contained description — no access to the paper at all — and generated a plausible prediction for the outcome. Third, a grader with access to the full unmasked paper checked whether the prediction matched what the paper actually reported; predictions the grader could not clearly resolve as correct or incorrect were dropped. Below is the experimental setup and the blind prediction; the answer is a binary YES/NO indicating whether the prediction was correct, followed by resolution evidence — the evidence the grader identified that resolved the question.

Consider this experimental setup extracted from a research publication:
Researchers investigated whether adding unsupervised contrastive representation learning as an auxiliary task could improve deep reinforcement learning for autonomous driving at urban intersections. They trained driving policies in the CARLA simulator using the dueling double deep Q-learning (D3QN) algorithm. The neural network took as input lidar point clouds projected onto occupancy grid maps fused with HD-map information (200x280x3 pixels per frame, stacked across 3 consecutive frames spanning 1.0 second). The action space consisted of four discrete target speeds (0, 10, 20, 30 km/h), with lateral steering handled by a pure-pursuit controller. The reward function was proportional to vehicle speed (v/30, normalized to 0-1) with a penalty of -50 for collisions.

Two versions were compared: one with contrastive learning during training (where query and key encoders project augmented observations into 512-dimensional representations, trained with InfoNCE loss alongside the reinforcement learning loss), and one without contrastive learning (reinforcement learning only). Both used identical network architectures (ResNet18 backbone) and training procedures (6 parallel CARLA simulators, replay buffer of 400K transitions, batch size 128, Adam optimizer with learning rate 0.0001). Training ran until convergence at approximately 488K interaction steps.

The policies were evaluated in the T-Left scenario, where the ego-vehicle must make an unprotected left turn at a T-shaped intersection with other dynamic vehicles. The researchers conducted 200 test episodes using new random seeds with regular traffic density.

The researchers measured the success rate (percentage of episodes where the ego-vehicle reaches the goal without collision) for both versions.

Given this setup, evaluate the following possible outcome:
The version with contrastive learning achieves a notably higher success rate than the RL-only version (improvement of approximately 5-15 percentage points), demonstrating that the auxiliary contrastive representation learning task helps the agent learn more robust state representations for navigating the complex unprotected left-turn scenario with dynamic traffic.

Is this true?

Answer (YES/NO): NO